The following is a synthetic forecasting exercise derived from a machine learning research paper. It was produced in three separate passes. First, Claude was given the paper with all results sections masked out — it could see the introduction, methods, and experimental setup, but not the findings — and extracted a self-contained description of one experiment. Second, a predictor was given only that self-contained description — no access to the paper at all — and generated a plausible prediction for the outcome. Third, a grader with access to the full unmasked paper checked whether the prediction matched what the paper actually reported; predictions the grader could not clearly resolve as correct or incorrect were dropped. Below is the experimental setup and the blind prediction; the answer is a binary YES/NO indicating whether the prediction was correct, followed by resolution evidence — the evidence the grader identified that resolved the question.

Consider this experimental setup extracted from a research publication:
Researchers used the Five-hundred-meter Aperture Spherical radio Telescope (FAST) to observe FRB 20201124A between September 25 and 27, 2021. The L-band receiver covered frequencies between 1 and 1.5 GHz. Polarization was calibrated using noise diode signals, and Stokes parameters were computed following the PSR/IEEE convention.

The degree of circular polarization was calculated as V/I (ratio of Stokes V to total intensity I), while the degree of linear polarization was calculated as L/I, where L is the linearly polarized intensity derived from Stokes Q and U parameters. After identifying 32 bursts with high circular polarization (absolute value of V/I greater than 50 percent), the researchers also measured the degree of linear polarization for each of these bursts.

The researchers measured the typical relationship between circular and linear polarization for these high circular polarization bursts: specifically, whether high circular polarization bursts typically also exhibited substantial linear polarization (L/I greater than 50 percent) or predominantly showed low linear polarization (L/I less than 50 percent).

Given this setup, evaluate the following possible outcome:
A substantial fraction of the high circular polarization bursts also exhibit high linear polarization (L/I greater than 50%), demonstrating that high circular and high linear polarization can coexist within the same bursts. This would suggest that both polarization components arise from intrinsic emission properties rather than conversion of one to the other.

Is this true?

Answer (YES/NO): YES